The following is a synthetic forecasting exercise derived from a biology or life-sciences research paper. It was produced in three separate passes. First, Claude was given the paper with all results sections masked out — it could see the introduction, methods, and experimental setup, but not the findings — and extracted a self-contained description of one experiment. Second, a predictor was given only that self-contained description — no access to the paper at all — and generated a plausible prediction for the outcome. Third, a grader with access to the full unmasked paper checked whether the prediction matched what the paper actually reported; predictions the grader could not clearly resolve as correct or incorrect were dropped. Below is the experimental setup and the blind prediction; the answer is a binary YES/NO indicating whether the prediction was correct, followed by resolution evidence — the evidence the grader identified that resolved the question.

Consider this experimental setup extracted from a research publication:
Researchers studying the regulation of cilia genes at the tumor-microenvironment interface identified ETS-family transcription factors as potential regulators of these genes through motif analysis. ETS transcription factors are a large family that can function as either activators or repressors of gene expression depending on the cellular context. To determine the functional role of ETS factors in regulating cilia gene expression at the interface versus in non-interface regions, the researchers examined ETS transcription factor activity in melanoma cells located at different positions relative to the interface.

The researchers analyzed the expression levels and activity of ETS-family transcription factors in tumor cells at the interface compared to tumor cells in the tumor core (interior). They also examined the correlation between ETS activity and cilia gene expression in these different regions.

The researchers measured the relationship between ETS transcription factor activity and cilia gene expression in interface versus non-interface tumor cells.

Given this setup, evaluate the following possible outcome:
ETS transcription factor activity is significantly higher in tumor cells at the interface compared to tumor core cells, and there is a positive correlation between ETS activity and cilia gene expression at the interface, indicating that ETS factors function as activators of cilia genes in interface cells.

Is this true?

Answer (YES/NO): NO